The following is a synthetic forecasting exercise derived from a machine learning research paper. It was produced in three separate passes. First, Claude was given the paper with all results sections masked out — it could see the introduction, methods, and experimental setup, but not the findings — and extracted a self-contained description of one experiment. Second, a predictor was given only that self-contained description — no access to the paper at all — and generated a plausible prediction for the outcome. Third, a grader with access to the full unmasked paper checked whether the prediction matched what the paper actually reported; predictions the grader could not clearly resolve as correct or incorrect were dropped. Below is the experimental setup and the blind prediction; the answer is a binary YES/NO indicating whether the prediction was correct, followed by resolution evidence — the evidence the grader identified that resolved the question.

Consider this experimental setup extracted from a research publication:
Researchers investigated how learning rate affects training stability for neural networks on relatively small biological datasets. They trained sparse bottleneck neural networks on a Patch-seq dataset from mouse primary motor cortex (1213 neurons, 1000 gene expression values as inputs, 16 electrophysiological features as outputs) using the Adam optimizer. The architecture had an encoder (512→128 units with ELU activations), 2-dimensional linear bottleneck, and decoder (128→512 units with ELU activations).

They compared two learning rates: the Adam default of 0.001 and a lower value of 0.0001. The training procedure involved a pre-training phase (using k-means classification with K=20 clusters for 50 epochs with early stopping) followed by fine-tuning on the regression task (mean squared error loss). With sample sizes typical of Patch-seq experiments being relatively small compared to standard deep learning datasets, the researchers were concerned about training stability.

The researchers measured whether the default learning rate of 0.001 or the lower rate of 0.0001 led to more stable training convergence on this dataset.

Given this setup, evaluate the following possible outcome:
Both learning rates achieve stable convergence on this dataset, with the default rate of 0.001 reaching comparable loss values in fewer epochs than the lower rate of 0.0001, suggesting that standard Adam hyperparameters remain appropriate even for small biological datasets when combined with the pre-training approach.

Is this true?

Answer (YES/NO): NO